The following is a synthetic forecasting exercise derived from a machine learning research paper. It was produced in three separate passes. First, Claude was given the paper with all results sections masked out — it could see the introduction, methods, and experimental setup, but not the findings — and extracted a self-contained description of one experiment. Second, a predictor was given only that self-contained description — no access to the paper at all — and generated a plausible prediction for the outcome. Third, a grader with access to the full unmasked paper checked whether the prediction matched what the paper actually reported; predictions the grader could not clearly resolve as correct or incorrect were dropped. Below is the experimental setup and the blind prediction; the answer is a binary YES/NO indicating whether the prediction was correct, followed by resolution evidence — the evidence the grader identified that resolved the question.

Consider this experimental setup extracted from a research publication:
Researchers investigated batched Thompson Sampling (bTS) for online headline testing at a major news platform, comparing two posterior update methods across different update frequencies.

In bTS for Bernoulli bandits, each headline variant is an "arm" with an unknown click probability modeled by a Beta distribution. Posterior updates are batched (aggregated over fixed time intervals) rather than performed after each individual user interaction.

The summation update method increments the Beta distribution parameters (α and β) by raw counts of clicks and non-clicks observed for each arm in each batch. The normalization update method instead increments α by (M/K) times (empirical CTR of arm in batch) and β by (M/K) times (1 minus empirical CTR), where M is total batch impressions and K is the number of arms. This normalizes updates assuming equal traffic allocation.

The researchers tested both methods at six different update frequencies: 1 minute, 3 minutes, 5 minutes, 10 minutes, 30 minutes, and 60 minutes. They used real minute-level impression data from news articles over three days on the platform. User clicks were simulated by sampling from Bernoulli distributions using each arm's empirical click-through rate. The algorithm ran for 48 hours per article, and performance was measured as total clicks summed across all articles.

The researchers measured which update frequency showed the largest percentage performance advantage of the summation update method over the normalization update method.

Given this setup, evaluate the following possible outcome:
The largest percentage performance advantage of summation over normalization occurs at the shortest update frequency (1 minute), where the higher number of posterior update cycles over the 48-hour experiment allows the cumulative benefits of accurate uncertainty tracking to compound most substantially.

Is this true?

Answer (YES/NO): NO